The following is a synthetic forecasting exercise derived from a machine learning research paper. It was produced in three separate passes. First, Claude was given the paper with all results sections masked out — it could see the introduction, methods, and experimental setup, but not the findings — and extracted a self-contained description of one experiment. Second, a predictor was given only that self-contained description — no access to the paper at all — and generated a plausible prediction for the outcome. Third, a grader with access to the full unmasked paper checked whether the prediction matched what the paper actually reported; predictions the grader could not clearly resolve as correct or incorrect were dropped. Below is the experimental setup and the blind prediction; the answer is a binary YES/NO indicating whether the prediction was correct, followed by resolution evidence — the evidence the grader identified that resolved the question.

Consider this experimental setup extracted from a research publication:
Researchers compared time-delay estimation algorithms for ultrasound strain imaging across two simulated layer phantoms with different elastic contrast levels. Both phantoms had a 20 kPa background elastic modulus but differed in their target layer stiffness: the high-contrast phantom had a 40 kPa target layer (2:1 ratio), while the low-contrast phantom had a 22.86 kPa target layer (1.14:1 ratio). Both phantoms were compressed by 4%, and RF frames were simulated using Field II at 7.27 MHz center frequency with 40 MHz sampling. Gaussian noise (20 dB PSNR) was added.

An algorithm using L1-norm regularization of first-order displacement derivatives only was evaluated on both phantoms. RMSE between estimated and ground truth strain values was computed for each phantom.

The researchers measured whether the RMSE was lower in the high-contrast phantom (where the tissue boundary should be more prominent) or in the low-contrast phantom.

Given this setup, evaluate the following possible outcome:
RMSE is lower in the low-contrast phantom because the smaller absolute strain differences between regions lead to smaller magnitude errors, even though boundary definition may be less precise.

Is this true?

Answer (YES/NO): YES